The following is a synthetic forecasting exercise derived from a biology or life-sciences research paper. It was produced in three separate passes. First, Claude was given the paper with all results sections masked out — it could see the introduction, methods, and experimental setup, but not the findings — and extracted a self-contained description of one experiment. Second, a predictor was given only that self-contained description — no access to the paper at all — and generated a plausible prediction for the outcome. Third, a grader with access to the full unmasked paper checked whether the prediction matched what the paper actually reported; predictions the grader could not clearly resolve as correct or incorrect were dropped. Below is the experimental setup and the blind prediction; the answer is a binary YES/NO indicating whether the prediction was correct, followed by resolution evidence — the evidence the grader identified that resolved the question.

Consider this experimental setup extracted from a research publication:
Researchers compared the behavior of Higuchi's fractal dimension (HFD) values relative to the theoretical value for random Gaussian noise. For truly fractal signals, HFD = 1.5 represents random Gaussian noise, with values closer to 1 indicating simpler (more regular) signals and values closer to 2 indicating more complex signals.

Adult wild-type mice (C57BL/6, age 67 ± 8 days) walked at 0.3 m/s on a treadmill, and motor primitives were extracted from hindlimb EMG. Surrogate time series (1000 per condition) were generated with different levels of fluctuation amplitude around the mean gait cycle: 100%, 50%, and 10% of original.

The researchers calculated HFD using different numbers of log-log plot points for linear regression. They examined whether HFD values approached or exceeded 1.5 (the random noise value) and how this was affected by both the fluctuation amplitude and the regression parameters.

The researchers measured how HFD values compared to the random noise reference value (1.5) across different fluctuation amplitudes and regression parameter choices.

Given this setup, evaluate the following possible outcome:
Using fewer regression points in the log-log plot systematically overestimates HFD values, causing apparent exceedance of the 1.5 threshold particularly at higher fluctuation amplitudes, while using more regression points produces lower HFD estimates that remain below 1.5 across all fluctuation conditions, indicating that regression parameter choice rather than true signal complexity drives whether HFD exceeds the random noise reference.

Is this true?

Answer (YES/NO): NO